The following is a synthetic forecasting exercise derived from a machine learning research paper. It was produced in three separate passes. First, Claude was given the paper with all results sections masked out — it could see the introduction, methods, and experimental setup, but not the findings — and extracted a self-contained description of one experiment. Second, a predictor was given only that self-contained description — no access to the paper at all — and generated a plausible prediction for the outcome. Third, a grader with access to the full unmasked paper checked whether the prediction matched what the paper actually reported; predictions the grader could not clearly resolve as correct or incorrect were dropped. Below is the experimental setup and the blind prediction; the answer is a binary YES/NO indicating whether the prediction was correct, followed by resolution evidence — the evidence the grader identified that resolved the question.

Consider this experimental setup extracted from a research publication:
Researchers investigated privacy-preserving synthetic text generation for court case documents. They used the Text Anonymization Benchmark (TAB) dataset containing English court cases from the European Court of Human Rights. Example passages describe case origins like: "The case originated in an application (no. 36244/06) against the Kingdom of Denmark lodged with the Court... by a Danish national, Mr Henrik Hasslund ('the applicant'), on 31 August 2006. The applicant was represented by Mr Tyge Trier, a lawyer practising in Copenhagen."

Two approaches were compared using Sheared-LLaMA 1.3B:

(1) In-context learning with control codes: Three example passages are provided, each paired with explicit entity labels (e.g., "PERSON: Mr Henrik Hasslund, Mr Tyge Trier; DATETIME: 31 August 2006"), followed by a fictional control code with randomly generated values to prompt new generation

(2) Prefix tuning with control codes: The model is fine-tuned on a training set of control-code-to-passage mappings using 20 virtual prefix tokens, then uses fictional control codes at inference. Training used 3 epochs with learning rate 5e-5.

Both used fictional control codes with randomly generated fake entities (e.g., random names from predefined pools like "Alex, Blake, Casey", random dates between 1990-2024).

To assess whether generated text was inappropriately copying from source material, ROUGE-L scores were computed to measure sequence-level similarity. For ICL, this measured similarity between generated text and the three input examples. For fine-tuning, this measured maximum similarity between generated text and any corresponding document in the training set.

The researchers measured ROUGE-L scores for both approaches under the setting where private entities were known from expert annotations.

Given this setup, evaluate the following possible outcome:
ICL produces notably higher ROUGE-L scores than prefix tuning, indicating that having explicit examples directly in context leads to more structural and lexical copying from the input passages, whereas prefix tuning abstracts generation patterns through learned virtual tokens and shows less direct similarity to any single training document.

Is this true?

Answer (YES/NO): YES